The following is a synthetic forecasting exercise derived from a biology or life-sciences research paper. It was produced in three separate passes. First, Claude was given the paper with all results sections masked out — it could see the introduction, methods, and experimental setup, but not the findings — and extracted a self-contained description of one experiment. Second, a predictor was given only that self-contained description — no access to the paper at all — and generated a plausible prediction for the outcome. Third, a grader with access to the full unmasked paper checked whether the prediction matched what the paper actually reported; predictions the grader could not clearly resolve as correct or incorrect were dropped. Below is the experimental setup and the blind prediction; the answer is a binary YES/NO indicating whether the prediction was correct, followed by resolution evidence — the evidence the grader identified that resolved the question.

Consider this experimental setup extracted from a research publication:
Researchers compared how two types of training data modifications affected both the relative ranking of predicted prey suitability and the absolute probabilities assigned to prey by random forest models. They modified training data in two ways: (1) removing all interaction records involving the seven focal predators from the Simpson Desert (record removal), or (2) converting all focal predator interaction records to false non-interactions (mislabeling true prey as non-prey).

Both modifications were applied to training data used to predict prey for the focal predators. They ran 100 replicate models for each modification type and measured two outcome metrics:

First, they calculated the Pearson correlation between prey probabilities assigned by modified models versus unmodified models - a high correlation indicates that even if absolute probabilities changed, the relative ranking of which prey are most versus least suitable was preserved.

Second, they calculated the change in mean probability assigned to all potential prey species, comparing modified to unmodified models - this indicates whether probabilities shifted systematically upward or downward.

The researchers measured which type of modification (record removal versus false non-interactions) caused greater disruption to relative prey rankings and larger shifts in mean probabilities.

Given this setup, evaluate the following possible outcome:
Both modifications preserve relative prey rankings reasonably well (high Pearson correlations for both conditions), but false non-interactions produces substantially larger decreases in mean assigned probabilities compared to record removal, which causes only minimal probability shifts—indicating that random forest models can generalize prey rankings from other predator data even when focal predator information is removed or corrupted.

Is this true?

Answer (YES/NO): NO